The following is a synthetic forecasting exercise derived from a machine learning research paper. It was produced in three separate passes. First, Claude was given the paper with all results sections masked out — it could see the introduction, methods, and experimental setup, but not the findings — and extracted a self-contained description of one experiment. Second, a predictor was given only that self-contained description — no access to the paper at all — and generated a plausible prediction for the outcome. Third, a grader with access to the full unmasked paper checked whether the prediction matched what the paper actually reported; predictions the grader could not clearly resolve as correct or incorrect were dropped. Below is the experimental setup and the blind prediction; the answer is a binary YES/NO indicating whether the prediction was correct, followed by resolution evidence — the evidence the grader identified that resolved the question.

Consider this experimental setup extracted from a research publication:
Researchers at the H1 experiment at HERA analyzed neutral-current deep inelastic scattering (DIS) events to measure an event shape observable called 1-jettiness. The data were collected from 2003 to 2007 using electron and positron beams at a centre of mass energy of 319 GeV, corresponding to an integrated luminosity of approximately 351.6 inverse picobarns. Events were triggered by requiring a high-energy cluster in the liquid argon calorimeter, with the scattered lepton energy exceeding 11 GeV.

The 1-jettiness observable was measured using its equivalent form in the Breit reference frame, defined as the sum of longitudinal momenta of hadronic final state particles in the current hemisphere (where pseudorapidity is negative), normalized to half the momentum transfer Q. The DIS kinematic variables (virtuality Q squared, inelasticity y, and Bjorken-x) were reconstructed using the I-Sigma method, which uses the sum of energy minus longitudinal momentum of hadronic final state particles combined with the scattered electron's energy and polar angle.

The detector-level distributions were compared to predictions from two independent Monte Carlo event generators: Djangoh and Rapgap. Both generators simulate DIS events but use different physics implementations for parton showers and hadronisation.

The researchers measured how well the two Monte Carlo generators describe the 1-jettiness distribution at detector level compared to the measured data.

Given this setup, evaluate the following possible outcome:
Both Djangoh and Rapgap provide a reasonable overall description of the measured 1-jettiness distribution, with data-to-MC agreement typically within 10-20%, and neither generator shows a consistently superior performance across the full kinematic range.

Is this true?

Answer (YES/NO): NO